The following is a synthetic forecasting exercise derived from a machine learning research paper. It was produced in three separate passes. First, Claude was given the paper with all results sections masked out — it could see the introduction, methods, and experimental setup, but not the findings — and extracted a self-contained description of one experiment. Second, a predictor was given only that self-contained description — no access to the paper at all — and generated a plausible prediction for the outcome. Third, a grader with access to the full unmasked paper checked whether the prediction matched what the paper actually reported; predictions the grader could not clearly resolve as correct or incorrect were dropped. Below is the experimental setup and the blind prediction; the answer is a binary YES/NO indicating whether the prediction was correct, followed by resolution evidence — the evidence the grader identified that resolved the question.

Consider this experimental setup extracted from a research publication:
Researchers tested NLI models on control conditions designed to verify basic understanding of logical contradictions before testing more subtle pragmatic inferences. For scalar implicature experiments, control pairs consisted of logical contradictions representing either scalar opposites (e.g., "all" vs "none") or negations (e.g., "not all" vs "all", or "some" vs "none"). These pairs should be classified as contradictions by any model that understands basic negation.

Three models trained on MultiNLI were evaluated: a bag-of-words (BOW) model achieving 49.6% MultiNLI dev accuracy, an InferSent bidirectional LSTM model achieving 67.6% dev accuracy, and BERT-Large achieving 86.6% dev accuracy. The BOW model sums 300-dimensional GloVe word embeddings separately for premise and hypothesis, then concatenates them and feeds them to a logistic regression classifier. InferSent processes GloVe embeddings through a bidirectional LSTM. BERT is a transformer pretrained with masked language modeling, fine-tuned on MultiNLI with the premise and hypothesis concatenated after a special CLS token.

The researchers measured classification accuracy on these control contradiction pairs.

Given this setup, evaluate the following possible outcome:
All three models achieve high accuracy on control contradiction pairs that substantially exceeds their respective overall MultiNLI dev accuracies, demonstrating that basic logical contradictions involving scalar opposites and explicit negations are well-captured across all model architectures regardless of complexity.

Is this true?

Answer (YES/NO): NO